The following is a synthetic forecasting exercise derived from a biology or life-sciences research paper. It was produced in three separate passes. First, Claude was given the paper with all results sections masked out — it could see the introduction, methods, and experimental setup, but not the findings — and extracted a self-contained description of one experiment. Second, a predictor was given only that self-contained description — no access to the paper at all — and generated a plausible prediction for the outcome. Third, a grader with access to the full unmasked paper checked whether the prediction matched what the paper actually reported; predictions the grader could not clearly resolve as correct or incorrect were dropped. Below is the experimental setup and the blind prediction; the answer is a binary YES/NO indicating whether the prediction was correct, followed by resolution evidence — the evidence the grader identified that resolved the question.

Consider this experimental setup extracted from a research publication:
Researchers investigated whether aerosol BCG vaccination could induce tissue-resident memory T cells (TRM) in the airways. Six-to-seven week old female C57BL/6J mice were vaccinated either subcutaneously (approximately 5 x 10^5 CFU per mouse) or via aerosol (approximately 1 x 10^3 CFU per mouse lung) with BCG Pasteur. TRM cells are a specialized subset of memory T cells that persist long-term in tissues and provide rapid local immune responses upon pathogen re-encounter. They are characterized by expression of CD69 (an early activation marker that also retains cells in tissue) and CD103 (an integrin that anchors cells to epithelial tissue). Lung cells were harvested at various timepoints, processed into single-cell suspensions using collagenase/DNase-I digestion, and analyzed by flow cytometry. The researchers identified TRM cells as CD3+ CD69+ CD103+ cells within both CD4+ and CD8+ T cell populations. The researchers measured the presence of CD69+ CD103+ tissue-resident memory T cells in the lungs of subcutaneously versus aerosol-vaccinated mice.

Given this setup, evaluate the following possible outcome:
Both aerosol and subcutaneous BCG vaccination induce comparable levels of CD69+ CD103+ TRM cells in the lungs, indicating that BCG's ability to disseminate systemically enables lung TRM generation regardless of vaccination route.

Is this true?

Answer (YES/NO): NO